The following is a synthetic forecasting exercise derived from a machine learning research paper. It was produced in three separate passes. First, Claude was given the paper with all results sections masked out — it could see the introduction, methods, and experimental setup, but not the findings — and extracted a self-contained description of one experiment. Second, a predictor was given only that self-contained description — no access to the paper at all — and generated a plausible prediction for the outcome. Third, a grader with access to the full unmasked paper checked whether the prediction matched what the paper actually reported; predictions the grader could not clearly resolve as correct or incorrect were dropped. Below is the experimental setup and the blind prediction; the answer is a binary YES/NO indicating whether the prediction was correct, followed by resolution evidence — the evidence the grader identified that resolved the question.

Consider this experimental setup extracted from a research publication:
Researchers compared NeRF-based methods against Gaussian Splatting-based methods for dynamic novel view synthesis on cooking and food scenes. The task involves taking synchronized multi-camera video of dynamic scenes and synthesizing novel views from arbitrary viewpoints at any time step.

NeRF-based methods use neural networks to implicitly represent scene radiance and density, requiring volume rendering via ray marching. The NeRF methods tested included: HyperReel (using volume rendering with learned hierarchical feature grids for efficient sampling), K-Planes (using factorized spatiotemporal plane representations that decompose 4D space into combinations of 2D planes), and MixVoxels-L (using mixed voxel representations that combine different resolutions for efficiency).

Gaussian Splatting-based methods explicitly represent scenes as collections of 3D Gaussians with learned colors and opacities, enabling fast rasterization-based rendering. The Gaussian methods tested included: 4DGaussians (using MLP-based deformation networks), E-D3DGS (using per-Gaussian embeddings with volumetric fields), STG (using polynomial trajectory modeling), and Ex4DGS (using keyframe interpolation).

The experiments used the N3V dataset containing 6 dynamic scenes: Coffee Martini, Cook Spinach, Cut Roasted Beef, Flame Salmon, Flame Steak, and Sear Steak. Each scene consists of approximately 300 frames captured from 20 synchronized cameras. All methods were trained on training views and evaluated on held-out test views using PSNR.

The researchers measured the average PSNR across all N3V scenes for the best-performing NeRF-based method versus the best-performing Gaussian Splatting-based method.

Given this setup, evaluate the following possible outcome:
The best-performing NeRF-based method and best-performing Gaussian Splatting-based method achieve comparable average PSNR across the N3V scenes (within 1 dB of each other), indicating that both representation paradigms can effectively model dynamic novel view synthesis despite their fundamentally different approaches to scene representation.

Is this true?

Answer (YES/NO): YES